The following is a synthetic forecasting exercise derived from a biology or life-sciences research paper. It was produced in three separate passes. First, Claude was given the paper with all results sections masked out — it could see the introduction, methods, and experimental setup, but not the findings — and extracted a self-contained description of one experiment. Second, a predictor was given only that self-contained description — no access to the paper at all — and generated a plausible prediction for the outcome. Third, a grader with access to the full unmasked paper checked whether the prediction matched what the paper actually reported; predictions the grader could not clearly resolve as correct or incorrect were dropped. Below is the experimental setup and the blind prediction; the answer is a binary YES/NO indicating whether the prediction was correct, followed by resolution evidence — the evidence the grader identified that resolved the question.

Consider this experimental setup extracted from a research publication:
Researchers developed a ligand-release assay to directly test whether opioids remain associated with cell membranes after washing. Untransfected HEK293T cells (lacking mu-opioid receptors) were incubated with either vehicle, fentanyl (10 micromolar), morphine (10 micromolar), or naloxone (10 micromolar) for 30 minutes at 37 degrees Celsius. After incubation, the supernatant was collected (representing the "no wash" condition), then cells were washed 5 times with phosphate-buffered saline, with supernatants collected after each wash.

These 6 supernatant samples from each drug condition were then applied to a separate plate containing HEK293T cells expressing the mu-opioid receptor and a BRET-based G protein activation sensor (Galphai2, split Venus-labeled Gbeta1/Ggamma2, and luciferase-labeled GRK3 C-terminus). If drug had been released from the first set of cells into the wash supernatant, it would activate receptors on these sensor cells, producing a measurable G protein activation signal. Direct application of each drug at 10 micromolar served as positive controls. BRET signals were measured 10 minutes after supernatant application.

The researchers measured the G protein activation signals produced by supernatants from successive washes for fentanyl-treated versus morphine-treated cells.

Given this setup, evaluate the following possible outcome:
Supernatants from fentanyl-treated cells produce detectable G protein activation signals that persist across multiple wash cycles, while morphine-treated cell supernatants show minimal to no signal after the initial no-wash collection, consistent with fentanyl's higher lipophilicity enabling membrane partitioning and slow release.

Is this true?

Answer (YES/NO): YES